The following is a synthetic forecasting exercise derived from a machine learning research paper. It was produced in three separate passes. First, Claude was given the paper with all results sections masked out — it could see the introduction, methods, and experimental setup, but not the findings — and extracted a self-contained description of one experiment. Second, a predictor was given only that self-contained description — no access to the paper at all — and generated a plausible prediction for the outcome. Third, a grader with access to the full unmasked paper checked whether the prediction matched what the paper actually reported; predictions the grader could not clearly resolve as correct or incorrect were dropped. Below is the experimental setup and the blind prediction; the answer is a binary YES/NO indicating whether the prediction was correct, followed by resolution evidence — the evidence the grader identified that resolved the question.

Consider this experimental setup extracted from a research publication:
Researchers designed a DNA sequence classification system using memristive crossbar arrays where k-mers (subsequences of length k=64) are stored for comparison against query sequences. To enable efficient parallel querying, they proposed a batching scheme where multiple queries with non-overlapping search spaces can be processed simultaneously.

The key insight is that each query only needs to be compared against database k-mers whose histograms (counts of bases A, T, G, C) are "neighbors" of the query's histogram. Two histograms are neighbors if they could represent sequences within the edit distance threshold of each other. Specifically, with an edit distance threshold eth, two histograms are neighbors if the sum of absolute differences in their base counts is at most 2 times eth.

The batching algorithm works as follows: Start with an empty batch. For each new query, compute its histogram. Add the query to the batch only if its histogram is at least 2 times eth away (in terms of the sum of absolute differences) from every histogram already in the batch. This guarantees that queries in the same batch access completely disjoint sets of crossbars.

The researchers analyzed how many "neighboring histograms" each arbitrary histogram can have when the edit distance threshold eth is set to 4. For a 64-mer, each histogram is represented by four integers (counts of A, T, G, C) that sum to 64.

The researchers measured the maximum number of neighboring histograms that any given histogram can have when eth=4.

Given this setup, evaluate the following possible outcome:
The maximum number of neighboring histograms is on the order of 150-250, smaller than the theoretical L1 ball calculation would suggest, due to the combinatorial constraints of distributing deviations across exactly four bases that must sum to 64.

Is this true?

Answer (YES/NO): NO